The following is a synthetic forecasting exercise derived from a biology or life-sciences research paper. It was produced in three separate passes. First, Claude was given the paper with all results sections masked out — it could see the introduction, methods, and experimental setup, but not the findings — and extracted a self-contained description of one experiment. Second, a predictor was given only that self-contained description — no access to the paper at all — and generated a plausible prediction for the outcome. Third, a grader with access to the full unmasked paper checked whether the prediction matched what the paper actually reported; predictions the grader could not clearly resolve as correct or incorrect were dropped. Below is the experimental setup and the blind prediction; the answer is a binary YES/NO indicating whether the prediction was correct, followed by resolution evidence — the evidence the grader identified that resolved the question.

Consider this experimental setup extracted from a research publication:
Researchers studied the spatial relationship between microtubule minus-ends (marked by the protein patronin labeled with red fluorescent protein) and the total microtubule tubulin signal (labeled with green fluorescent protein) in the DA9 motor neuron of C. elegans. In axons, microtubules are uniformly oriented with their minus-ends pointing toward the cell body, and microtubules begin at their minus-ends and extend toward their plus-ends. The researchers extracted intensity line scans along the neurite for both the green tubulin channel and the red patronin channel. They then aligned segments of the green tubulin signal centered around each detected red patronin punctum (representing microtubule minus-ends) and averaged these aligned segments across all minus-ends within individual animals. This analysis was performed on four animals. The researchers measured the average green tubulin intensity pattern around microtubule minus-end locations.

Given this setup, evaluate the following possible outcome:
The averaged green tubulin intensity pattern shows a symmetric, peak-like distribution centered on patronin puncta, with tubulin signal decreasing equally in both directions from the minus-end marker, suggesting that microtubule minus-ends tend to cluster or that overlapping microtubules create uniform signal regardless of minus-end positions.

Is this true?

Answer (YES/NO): NO